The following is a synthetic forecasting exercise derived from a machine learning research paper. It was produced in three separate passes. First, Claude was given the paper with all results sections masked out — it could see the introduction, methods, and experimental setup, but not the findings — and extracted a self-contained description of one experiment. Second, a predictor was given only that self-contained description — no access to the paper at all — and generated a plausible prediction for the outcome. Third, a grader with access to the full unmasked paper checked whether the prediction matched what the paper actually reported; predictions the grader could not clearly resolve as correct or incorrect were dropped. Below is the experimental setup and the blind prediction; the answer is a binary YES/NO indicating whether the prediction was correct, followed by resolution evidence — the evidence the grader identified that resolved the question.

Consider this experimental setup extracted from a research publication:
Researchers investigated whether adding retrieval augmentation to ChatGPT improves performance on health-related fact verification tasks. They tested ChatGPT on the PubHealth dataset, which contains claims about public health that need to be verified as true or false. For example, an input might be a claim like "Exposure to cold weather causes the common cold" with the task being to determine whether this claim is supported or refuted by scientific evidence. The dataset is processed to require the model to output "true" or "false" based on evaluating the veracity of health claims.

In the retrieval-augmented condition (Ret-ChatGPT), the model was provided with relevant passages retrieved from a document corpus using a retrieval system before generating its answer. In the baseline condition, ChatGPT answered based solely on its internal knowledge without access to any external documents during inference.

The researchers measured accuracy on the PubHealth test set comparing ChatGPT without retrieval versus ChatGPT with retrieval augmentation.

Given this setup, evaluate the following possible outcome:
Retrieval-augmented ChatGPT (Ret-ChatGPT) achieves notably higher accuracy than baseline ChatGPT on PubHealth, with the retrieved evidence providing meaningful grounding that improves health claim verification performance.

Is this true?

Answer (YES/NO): NO